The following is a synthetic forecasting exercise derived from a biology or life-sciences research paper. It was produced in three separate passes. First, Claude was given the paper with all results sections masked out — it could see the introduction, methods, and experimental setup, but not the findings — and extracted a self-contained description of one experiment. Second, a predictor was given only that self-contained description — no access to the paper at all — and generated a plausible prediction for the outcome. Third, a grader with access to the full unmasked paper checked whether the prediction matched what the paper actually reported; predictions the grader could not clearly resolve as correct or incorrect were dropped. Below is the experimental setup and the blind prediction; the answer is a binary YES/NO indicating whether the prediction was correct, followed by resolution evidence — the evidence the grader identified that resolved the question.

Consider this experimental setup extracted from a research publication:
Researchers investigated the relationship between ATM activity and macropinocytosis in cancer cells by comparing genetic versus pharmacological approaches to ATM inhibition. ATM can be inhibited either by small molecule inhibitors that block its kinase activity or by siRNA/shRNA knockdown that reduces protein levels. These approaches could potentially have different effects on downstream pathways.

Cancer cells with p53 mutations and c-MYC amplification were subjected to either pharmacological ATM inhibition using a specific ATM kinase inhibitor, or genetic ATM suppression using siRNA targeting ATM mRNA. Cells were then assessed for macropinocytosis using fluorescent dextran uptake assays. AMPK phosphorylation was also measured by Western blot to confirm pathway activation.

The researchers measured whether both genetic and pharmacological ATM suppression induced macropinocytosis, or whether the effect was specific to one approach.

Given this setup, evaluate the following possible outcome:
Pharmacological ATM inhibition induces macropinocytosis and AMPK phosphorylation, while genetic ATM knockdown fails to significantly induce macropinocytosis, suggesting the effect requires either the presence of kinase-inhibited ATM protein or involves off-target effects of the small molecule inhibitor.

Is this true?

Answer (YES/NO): NO